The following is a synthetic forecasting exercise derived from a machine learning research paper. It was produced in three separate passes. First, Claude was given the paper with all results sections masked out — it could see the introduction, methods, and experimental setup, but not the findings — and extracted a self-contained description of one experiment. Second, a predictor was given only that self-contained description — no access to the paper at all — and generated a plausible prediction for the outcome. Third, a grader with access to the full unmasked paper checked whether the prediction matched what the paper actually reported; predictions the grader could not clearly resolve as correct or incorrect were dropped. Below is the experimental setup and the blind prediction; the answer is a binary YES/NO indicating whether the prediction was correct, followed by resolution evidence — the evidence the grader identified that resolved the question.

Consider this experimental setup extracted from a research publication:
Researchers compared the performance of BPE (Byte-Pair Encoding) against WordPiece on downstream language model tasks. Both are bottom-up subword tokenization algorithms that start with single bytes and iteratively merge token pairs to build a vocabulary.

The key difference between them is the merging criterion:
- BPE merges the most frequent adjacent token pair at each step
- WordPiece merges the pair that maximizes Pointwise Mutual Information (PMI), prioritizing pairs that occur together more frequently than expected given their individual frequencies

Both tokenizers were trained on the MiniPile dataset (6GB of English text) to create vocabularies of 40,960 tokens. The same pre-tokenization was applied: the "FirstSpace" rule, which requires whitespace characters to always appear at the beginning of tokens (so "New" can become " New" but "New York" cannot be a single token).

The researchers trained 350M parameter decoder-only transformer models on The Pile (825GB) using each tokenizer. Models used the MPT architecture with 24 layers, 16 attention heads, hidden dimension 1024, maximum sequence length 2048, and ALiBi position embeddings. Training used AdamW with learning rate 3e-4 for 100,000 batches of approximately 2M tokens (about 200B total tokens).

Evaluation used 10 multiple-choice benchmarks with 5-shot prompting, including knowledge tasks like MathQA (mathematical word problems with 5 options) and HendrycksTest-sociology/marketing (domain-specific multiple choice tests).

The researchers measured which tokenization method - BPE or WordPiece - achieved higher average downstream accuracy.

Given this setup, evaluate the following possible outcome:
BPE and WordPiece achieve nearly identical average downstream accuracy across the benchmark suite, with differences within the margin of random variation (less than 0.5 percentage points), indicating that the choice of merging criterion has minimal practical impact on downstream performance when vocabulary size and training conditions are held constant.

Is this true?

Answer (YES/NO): YES